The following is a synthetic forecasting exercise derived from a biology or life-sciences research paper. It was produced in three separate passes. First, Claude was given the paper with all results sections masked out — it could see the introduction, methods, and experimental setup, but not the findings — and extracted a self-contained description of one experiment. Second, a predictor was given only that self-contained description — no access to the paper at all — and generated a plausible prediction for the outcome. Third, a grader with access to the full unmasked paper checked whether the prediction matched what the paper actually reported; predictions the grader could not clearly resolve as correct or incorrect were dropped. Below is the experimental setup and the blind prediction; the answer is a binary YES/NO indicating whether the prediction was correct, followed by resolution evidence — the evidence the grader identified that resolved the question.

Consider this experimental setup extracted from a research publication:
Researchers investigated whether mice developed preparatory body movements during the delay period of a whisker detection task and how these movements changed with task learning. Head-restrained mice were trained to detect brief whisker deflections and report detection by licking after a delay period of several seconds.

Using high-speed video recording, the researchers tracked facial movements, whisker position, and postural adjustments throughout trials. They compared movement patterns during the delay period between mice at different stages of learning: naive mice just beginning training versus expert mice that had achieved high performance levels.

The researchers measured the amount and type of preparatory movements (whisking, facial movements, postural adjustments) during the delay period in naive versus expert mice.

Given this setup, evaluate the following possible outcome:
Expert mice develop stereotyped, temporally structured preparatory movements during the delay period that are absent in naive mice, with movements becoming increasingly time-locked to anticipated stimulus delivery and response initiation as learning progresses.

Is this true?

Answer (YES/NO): NO